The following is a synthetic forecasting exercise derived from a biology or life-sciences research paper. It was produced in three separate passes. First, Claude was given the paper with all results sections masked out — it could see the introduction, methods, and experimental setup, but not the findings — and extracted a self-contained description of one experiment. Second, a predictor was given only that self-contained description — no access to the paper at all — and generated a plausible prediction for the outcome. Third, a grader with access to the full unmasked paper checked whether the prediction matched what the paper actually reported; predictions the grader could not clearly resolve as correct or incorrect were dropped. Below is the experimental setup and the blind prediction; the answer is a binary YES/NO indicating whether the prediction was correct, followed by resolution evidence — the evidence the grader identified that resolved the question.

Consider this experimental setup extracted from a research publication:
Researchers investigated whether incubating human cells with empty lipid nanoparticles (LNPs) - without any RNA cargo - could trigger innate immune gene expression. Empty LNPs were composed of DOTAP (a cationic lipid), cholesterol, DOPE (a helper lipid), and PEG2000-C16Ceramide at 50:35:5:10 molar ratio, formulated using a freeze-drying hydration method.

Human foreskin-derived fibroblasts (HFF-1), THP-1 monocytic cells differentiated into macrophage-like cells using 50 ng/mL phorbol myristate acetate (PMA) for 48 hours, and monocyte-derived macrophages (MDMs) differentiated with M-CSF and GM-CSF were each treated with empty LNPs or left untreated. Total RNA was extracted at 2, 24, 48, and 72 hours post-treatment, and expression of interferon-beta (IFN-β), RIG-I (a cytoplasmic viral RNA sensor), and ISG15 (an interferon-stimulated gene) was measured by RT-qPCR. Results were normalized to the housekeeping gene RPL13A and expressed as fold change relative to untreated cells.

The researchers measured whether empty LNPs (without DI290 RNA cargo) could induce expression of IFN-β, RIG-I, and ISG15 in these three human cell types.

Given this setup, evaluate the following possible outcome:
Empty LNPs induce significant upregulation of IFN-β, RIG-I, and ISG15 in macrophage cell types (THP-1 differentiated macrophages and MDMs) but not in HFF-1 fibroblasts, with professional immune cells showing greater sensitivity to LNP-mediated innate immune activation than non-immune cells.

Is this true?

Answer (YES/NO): NO